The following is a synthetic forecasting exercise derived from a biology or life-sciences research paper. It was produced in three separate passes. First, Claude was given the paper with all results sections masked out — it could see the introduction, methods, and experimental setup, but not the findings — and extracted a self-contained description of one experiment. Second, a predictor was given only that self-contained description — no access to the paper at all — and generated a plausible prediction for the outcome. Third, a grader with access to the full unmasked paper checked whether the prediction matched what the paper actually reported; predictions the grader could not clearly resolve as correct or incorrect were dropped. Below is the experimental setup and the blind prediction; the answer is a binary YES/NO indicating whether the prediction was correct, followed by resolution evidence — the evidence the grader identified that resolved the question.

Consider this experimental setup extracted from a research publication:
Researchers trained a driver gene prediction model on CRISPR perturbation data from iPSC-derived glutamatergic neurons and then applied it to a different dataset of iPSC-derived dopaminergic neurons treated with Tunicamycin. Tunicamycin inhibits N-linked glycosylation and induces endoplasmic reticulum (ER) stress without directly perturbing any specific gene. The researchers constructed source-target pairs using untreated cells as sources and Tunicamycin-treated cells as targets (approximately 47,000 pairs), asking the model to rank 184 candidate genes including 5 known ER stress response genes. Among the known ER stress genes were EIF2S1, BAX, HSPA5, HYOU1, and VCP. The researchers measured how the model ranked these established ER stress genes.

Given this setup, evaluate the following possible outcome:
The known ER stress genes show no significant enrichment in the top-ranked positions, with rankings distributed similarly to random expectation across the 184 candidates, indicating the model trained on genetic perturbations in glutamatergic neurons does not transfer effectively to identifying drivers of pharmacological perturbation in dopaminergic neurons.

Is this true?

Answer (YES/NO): NO